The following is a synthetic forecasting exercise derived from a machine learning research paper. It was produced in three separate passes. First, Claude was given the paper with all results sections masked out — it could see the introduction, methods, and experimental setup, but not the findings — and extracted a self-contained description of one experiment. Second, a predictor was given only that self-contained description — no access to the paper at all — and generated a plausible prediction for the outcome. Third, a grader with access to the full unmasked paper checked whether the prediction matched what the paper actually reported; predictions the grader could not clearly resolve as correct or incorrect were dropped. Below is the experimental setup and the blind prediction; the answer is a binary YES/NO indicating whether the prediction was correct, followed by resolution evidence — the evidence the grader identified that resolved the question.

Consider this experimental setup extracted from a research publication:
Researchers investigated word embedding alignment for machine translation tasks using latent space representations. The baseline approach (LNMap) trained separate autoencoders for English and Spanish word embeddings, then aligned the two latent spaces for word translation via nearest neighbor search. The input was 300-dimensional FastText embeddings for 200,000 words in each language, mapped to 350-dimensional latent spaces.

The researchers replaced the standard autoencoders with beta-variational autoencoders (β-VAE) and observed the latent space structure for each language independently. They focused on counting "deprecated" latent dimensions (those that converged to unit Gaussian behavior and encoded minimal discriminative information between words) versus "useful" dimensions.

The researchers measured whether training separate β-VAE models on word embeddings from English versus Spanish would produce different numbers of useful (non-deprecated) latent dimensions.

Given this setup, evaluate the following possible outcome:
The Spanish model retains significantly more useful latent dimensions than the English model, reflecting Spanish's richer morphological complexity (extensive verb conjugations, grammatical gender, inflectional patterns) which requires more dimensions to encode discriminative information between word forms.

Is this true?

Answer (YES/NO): NO